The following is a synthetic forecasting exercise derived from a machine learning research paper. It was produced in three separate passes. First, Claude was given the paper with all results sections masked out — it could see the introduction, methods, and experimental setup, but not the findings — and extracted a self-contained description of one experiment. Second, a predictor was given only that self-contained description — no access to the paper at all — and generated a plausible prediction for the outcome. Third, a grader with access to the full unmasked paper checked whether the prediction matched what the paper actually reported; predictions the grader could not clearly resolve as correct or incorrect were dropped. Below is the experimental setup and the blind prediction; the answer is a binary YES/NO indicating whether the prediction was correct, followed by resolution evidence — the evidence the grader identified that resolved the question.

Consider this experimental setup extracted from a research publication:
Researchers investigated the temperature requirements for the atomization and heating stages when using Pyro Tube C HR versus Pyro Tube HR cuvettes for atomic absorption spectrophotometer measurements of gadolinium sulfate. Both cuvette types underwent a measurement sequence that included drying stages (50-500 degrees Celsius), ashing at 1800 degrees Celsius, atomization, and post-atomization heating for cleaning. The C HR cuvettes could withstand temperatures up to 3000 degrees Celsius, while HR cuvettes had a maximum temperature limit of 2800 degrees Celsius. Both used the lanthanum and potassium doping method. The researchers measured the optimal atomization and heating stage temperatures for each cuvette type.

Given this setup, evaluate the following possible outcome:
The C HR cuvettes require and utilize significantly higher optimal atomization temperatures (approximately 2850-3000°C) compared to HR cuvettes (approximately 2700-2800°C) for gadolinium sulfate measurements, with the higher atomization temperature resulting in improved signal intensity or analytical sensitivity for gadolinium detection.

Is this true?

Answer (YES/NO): NO